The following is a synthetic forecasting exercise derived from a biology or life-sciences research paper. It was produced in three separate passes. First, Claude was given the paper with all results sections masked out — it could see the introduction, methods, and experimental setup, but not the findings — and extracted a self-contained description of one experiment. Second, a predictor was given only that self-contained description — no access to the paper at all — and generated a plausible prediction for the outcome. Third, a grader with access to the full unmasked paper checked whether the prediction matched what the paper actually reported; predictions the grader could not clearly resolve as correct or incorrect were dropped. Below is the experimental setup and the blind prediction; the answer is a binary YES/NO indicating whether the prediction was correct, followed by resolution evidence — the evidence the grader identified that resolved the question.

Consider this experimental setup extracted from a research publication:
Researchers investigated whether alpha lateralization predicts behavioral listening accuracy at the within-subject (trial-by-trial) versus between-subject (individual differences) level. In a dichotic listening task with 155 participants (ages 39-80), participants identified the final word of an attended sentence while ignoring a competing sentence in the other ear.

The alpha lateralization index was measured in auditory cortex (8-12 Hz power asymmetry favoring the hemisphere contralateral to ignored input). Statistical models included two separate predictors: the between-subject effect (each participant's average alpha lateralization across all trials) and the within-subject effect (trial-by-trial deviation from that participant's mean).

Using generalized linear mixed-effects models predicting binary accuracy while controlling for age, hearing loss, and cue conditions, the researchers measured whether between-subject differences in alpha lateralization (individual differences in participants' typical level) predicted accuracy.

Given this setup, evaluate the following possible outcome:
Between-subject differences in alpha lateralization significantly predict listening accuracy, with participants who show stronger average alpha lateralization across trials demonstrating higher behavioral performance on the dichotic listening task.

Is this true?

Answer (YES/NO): NO